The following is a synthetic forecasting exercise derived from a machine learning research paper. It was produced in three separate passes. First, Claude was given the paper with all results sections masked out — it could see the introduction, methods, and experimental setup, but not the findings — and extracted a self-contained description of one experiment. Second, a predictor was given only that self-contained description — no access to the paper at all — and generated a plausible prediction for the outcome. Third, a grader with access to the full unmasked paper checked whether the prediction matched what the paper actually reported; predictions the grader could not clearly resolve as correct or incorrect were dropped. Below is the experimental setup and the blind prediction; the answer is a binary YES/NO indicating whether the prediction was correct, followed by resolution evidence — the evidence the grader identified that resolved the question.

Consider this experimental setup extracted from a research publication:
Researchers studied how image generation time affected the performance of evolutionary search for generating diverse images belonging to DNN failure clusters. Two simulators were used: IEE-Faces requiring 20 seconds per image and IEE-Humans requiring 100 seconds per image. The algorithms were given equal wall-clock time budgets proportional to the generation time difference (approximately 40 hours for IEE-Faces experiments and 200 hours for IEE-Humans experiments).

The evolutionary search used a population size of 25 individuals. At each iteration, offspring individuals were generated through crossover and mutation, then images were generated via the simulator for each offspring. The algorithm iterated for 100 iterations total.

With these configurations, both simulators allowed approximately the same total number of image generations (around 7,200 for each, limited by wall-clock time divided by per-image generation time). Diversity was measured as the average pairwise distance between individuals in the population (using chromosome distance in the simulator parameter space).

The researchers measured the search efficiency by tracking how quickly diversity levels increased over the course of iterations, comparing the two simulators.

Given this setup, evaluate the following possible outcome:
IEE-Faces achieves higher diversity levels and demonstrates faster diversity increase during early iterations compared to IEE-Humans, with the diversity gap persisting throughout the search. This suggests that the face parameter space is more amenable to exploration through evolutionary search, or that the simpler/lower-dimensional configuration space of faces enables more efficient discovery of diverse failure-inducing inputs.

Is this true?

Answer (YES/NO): NO